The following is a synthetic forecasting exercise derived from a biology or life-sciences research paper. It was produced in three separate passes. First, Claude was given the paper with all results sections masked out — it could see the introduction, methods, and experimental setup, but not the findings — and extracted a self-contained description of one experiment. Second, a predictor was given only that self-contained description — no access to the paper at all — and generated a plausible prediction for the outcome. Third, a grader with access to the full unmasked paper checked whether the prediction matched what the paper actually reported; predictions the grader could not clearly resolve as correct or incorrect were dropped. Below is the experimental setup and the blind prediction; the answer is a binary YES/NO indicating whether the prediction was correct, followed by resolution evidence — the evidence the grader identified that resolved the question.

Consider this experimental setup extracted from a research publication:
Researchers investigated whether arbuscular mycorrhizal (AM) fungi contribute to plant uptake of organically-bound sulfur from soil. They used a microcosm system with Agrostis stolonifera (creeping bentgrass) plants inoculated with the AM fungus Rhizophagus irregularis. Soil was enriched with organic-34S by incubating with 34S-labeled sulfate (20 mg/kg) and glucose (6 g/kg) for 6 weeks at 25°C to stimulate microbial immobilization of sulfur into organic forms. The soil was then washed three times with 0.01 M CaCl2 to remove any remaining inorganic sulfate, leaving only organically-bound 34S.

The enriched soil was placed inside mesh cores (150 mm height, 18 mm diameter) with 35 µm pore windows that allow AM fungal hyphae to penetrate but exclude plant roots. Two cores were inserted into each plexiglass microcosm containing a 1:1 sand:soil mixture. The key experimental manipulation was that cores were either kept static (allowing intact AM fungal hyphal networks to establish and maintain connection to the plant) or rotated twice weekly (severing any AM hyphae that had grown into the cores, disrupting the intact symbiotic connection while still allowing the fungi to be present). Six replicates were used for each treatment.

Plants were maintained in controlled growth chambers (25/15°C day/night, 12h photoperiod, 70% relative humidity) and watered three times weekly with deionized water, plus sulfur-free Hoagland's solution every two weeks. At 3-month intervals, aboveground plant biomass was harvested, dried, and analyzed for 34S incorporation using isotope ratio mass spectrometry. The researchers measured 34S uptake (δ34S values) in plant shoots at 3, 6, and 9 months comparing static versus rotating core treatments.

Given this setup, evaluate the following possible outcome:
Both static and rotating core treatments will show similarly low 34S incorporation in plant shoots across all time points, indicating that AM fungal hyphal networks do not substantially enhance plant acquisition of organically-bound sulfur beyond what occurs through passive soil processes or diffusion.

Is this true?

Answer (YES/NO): NO